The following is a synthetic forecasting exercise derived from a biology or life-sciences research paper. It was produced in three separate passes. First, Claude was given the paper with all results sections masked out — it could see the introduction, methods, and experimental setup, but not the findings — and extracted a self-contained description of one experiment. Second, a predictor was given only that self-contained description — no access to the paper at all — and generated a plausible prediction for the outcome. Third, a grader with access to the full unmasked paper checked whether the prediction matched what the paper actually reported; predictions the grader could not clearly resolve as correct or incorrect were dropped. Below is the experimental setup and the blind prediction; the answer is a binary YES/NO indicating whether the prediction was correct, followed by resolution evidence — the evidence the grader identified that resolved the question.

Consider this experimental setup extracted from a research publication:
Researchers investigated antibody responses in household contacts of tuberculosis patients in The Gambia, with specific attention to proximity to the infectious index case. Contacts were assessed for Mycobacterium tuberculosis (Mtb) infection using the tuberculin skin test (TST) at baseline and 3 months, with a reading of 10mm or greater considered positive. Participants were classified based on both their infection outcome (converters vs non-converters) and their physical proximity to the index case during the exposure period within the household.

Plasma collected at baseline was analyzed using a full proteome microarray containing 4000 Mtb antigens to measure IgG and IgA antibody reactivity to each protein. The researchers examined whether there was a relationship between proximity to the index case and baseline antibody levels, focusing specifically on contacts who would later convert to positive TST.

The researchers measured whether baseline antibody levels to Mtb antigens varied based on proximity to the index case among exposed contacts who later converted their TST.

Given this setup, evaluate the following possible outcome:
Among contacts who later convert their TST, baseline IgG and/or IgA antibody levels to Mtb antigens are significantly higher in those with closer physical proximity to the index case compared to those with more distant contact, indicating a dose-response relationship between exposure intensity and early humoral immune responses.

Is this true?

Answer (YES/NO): YES